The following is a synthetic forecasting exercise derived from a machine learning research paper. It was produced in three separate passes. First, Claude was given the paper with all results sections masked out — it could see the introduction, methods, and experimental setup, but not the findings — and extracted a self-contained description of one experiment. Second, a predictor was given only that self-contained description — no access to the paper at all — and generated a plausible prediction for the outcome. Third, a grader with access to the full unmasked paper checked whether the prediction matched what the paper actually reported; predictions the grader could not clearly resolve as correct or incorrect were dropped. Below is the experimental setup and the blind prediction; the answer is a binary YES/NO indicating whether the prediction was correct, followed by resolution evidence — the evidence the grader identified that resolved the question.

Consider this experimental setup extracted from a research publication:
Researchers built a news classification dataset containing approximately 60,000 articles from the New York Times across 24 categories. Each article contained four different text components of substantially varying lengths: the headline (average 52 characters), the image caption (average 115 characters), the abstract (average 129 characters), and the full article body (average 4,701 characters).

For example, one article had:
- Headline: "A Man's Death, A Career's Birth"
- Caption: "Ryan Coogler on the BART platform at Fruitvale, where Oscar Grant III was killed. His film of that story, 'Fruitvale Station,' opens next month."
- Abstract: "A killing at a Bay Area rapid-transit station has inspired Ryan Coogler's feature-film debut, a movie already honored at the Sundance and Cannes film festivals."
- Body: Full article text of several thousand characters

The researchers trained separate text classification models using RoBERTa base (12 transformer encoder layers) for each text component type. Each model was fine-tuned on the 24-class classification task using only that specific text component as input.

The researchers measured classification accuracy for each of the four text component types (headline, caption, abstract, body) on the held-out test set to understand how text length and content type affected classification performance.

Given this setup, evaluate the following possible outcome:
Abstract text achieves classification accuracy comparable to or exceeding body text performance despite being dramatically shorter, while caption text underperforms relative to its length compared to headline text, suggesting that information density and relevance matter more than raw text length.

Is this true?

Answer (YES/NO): NO